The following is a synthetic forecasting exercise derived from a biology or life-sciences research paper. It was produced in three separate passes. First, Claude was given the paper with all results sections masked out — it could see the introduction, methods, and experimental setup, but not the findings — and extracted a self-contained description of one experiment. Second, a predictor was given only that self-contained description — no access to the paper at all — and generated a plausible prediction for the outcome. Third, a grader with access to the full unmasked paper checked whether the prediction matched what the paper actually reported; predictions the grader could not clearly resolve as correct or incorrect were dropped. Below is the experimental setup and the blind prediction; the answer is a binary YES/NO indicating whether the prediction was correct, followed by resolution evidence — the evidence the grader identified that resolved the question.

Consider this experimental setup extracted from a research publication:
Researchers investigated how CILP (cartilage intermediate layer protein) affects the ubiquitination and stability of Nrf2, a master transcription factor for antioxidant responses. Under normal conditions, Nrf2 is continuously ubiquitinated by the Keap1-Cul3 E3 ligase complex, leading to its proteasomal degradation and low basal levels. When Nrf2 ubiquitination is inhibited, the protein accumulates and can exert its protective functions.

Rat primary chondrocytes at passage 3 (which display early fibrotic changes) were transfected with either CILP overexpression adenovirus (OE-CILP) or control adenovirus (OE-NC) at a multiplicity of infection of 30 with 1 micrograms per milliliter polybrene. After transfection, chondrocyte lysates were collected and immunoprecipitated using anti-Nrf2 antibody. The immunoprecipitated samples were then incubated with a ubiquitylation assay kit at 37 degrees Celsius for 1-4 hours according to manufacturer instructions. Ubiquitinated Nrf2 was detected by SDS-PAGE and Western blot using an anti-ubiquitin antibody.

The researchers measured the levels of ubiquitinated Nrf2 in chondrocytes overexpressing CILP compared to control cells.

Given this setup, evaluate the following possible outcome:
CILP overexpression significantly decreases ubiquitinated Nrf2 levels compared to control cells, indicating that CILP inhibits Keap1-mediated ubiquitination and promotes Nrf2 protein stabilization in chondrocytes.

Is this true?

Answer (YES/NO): YES